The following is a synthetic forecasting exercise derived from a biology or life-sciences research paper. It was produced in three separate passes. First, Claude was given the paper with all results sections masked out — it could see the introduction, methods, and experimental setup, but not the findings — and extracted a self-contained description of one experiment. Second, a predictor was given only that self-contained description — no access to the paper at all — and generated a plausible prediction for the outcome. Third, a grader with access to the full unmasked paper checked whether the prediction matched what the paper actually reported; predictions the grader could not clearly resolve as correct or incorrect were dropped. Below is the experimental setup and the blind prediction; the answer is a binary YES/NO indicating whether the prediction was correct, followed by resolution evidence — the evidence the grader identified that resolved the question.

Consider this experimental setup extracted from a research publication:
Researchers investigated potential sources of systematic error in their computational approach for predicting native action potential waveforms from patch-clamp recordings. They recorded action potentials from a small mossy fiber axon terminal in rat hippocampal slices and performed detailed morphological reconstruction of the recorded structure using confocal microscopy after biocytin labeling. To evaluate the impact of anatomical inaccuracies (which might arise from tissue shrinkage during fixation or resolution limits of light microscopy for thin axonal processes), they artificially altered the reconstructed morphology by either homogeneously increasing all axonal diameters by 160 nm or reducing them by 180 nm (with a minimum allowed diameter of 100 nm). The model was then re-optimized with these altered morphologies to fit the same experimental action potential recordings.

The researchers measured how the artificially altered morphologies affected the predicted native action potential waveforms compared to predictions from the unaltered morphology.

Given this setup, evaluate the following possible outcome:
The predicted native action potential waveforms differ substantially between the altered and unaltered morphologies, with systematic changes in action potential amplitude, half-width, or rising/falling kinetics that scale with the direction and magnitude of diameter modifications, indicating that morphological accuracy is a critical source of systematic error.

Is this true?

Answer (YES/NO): NO